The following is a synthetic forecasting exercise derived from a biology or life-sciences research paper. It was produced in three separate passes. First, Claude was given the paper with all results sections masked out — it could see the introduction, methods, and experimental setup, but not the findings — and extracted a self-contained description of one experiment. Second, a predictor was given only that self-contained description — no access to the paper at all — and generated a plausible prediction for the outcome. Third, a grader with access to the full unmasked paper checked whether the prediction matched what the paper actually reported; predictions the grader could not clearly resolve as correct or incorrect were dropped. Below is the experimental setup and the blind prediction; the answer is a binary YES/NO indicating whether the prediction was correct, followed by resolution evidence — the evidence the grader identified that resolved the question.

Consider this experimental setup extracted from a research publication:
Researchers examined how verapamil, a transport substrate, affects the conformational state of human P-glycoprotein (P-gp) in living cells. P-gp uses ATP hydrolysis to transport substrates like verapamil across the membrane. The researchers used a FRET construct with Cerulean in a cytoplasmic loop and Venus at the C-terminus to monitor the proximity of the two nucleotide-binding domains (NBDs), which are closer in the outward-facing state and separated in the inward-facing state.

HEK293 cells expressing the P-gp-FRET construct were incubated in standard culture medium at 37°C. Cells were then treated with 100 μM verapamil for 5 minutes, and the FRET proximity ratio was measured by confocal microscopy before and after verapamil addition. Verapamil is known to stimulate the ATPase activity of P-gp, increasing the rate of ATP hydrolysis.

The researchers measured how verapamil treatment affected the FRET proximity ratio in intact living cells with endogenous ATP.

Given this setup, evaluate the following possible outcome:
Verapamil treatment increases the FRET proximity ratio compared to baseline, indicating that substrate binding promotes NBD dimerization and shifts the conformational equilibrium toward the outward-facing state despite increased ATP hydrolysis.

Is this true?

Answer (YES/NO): YES